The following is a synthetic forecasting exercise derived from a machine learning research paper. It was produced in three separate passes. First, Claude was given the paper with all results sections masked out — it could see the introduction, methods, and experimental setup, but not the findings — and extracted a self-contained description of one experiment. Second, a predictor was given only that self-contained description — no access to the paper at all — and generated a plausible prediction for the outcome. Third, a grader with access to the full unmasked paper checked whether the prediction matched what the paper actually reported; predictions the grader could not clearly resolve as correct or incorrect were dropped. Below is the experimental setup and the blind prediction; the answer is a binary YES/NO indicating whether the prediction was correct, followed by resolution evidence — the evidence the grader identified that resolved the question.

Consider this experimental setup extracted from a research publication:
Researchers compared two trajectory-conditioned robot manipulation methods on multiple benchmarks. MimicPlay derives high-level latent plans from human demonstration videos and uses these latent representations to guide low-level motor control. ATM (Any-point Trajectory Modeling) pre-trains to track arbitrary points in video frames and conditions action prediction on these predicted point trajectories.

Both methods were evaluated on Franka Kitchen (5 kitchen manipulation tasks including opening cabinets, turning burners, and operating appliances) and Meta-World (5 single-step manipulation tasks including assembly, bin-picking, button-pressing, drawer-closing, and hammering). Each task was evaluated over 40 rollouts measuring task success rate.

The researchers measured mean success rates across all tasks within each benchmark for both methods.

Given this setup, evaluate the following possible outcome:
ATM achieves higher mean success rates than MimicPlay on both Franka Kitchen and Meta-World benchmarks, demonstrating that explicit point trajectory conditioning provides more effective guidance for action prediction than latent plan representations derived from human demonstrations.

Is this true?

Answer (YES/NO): YES